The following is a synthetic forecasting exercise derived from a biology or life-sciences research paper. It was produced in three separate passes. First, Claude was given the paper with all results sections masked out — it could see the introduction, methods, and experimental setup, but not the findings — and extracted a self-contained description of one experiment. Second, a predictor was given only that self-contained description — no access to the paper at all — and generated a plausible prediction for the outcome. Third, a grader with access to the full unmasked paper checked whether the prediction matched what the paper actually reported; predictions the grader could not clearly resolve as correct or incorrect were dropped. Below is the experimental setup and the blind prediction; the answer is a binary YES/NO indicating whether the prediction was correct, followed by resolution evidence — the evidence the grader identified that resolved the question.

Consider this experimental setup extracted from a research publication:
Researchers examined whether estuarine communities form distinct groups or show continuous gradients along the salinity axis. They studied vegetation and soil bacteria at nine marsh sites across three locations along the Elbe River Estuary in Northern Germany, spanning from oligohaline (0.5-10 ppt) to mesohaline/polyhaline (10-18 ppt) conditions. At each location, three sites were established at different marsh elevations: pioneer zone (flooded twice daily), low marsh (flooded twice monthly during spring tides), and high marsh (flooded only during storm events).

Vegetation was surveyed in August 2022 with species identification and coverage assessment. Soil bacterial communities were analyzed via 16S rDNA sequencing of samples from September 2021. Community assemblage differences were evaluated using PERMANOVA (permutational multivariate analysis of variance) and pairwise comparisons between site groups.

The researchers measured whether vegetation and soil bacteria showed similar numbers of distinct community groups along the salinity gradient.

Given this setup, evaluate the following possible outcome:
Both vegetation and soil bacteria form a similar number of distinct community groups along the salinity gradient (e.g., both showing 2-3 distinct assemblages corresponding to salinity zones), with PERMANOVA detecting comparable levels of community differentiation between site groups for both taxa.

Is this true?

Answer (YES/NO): NO